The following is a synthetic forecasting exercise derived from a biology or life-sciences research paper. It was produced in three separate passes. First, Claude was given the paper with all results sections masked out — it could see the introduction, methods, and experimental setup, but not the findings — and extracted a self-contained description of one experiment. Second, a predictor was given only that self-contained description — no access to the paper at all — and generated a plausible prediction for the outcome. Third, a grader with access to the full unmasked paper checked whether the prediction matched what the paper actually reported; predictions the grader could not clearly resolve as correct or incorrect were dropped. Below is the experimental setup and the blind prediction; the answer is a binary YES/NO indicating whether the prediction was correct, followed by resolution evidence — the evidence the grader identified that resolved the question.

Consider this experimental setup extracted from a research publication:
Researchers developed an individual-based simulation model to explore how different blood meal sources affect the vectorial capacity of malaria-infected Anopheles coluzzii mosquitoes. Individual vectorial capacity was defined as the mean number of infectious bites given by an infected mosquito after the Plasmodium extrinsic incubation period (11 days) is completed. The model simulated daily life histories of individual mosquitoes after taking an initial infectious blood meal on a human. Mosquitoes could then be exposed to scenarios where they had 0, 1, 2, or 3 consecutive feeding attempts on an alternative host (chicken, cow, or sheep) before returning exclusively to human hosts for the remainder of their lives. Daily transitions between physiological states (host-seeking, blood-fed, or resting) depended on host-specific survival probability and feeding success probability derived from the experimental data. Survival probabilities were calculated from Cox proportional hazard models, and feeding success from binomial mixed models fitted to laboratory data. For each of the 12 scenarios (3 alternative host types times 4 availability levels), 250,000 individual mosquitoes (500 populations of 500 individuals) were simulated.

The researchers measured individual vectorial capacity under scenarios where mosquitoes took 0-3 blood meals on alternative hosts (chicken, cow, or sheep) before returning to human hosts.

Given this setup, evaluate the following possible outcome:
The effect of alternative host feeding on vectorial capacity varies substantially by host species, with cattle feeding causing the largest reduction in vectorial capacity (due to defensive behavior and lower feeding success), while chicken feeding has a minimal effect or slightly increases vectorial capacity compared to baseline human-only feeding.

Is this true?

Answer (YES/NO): NO